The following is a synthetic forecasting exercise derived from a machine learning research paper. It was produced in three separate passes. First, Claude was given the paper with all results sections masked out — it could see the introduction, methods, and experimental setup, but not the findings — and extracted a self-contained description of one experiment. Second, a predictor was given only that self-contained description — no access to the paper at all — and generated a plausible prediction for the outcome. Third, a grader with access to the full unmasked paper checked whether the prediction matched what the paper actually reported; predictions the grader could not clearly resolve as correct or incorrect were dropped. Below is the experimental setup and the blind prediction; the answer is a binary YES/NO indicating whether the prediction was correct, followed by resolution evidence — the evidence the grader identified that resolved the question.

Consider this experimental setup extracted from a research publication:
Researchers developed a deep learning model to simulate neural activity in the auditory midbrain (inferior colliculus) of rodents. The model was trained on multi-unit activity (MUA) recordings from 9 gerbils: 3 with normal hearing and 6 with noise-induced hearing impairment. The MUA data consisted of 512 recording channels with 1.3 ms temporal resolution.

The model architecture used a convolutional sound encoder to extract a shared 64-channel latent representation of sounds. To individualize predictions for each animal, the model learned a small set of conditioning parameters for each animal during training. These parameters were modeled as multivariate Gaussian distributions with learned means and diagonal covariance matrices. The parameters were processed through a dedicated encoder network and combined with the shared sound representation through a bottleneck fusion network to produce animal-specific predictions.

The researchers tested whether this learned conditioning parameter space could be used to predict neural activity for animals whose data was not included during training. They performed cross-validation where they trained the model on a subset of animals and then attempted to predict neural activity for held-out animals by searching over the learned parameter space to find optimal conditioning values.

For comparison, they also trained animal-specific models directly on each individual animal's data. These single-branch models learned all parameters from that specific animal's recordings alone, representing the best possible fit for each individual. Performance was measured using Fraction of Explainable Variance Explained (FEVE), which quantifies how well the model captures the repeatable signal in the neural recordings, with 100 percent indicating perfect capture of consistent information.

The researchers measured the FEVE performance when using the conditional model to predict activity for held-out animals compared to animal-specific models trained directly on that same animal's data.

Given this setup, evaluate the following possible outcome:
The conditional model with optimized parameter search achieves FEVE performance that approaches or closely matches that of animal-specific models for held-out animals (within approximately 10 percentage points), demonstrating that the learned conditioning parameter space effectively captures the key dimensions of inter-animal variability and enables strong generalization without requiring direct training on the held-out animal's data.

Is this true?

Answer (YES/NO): NO